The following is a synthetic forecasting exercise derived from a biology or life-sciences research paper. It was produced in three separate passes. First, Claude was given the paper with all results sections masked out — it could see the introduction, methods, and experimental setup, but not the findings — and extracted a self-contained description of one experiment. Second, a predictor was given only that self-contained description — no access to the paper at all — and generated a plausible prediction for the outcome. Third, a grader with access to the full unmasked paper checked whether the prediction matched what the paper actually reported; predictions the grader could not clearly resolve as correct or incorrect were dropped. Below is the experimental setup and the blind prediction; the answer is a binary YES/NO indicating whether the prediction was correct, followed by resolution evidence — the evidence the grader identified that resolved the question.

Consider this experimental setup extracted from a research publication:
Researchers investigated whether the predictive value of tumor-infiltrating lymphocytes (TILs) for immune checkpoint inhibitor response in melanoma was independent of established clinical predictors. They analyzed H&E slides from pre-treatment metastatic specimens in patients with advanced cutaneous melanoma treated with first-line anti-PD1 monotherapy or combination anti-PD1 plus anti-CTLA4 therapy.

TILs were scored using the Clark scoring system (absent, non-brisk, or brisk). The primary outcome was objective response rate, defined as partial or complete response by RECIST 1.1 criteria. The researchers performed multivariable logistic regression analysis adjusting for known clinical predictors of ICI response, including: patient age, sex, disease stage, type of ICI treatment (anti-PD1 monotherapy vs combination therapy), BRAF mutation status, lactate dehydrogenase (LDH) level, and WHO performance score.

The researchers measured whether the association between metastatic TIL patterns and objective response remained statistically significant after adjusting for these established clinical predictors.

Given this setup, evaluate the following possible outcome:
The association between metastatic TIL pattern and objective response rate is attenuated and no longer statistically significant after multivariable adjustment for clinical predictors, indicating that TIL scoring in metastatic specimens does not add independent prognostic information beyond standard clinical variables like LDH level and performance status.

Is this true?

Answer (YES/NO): NO